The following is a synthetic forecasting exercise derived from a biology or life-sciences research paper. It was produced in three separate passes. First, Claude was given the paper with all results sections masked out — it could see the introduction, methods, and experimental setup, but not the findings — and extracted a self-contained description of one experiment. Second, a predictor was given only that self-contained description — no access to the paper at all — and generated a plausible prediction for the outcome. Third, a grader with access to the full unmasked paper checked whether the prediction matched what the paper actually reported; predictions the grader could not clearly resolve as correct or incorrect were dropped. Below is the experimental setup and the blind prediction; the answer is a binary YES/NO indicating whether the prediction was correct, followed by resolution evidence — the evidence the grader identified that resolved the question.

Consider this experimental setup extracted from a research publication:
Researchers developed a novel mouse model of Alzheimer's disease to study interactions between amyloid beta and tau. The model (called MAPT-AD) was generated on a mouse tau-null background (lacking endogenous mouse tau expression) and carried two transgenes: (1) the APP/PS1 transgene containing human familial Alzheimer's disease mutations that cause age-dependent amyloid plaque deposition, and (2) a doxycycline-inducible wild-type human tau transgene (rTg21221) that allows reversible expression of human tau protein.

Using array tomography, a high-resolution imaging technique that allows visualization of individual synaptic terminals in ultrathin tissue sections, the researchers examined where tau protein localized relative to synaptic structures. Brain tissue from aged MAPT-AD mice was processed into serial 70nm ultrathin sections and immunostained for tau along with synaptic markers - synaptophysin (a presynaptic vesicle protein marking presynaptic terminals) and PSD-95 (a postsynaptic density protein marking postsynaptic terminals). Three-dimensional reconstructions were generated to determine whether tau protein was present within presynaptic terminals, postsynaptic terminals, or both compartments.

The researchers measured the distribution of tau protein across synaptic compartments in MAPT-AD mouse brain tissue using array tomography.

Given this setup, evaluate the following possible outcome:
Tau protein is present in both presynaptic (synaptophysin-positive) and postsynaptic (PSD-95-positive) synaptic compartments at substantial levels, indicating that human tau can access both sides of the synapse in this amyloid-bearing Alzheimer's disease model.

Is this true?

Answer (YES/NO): YES